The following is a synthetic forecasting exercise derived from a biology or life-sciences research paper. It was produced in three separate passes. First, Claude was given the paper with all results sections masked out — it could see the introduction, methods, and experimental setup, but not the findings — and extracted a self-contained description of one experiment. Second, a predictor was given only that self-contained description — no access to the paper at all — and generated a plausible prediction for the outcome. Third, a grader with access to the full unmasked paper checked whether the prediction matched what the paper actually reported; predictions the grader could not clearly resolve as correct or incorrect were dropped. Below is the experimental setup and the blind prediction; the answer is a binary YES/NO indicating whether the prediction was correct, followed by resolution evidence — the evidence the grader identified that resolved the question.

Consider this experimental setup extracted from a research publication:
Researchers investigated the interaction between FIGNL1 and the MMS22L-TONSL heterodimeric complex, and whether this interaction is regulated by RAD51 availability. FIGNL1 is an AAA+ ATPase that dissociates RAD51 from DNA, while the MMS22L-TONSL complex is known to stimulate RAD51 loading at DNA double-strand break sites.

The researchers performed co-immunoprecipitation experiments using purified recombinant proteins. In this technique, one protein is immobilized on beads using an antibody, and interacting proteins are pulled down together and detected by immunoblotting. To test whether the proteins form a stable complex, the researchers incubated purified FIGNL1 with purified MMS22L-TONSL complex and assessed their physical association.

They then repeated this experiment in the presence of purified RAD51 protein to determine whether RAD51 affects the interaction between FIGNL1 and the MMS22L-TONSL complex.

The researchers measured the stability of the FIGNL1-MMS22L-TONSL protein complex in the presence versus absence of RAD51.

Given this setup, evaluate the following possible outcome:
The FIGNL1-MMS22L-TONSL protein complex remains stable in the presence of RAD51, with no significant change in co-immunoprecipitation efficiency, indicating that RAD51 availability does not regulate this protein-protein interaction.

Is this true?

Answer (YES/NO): NO